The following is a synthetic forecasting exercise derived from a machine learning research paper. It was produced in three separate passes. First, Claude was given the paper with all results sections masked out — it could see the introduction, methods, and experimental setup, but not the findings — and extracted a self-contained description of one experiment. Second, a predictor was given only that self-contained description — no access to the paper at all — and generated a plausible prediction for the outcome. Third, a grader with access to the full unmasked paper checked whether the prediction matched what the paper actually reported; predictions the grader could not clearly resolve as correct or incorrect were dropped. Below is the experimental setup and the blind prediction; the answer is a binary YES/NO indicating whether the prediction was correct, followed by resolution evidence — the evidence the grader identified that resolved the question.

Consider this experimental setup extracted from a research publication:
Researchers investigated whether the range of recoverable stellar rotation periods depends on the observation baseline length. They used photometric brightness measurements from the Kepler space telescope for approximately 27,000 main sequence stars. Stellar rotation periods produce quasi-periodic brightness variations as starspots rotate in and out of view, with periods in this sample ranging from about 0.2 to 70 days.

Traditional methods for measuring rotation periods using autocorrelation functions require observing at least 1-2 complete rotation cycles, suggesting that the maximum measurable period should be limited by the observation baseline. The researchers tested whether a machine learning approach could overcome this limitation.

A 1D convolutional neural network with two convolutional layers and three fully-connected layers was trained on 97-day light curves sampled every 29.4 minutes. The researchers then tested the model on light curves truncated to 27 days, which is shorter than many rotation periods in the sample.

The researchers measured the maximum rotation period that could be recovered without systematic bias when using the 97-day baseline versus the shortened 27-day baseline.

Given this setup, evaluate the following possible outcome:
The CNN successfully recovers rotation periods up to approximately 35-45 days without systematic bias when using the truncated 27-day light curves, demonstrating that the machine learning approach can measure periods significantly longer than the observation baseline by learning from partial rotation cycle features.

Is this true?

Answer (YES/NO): NO